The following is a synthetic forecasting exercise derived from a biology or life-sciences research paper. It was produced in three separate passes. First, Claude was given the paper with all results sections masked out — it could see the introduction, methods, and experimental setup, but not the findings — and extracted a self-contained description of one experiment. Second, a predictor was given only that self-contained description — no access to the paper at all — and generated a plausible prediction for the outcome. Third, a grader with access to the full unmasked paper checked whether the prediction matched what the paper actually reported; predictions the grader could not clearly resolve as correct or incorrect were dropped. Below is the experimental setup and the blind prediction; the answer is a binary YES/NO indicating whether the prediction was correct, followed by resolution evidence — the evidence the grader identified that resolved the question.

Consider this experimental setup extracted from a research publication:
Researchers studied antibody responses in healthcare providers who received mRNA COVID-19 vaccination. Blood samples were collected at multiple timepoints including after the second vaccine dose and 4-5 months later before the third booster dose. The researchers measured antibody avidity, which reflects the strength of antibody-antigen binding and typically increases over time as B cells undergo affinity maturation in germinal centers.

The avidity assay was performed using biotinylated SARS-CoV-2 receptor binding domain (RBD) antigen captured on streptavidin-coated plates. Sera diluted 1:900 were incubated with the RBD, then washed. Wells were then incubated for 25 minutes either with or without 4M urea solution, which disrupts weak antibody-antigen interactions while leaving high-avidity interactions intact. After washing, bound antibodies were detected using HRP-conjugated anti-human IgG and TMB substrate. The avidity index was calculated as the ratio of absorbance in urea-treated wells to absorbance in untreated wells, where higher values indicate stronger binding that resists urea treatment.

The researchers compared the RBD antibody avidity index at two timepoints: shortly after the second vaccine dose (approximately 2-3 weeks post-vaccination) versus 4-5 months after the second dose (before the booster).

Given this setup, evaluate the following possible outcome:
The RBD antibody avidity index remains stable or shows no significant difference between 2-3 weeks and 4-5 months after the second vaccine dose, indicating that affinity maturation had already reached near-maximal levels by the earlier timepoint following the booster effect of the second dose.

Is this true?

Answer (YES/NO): NO